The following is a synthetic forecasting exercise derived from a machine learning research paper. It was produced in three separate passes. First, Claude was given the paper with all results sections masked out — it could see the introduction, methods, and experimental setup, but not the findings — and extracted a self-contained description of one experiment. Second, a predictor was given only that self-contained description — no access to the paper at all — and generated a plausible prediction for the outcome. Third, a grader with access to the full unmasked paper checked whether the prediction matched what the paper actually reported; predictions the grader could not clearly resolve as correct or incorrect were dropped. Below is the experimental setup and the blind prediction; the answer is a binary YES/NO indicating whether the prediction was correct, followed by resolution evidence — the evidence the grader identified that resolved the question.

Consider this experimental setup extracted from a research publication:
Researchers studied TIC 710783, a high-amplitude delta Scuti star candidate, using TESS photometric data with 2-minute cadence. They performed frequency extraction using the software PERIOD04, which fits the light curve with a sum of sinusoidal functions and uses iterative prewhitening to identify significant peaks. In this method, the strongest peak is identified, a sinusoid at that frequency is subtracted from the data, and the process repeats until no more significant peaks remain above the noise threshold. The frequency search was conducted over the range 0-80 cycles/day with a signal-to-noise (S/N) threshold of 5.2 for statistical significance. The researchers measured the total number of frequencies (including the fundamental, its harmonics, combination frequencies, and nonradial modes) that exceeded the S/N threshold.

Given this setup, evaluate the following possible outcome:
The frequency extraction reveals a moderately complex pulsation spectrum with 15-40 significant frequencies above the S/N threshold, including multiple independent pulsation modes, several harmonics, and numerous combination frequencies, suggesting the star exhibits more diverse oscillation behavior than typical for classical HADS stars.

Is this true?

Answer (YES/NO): NO